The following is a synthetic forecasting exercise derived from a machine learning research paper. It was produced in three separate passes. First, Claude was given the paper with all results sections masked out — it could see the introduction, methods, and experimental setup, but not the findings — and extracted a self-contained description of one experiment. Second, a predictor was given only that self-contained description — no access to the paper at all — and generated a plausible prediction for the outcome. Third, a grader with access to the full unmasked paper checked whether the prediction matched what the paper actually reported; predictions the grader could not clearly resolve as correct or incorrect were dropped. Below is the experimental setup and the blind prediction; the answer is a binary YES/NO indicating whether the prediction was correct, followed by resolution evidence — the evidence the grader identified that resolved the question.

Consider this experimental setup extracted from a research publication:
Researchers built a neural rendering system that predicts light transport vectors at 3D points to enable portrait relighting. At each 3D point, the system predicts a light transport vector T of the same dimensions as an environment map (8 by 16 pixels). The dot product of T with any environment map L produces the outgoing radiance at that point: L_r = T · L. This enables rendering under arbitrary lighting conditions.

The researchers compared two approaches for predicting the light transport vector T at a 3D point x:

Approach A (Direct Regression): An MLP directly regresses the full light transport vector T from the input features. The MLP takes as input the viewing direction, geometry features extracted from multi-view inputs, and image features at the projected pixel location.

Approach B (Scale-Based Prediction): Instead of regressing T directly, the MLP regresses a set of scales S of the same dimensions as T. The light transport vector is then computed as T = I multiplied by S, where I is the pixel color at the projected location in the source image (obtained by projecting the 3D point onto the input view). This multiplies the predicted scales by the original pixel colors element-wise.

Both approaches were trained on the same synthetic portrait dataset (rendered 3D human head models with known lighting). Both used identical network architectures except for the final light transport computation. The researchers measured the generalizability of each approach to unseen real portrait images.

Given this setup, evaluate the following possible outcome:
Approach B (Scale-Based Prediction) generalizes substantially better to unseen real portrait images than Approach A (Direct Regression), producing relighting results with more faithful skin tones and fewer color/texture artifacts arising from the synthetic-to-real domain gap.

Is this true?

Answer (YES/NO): YES